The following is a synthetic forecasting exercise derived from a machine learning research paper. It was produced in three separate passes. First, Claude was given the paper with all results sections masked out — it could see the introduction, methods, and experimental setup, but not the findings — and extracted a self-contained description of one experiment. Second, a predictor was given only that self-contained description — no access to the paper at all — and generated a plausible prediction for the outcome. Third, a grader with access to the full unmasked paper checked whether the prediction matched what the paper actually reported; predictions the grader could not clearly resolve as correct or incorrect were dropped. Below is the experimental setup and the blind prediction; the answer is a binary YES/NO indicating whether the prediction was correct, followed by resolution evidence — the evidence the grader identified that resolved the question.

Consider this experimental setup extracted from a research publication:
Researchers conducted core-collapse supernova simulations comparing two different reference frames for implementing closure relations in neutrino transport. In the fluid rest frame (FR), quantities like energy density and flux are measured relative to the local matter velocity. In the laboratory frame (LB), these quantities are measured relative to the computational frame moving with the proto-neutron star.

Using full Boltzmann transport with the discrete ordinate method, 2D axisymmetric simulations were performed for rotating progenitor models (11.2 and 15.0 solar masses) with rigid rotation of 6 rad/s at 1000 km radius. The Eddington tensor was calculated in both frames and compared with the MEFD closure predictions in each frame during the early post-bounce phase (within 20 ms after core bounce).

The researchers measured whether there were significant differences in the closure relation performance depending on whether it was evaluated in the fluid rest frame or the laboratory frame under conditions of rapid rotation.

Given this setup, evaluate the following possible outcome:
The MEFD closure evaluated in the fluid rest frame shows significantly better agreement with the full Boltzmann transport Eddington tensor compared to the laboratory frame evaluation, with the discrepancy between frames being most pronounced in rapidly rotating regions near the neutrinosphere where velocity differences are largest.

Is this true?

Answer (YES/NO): NO